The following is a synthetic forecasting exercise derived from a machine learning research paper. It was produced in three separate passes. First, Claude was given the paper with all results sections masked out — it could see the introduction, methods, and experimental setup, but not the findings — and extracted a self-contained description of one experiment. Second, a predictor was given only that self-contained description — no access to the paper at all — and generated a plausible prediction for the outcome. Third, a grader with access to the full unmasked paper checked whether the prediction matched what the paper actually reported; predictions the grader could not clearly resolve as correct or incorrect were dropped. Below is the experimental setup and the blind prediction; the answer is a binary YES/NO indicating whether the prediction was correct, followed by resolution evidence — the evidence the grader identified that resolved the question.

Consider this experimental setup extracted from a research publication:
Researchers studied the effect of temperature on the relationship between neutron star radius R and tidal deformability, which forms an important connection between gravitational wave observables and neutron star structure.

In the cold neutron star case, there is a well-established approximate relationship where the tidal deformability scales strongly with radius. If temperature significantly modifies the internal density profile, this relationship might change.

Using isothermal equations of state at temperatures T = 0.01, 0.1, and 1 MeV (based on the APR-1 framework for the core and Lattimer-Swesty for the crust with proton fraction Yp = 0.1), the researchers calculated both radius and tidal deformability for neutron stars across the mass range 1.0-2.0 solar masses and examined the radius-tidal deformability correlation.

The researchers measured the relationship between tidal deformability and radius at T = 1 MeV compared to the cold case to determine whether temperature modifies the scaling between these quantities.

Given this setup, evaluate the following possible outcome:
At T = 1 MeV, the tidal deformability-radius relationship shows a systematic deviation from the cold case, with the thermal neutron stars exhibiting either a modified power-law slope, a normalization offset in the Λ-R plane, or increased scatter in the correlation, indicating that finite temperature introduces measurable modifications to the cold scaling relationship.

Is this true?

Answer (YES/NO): YES